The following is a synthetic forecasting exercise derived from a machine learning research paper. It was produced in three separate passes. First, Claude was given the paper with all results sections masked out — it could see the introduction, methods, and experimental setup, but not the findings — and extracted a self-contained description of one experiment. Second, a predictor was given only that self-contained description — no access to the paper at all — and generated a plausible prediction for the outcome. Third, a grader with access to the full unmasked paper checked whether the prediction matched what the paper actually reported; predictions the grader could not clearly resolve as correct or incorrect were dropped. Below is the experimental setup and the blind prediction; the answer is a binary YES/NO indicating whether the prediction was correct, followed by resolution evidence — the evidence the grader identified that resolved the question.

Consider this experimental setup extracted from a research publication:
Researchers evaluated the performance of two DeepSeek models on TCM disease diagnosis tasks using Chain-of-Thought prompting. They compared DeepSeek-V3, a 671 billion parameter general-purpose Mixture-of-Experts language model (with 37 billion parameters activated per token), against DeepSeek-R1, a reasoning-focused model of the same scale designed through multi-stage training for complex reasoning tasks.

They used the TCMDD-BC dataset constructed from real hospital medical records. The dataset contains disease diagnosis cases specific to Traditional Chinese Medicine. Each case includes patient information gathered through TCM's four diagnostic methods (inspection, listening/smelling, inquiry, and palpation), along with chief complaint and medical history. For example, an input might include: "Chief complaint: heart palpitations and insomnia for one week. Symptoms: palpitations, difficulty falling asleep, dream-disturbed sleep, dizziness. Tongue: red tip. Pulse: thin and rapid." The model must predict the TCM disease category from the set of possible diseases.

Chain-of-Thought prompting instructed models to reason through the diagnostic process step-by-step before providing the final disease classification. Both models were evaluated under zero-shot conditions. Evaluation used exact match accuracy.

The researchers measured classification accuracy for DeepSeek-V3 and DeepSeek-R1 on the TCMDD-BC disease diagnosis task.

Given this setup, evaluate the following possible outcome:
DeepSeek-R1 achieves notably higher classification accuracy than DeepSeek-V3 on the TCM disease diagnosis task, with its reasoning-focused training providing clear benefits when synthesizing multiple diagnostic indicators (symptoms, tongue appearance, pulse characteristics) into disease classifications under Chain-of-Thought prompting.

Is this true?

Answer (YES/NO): YES